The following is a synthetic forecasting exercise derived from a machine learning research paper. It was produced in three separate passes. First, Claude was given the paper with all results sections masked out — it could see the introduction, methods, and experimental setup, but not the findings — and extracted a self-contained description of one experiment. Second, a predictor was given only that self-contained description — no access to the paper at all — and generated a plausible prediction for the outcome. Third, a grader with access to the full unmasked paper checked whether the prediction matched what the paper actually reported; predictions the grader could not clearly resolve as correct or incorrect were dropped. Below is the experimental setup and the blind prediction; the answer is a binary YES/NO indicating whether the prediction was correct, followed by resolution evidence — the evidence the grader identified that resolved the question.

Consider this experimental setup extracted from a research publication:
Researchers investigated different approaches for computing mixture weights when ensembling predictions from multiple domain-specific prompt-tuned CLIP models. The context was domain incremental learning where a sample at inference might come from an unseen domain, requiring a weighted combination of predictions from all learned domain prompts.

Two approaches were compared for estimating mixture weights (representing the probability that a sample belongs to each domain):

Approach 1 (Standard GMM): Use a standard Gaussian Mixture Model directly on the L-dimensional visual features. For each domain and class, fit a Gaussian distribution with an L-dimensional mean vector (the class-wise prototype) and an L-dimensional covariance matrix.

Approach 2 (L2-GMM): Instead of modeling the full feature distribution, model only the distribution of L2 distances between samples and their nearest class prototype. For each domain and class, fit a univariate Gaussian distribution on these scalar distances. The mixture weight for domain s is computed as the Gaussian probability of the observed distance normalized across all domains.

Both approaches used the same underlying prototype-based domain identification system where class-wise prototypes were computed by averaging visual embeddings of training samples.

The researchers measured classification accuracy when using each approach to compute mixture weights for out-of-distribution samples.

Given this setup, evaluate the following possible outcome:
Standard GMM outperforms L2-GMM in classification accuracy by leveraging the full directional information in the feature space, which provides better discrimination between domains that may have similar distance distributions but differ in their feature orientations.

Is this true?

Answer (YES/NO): NO